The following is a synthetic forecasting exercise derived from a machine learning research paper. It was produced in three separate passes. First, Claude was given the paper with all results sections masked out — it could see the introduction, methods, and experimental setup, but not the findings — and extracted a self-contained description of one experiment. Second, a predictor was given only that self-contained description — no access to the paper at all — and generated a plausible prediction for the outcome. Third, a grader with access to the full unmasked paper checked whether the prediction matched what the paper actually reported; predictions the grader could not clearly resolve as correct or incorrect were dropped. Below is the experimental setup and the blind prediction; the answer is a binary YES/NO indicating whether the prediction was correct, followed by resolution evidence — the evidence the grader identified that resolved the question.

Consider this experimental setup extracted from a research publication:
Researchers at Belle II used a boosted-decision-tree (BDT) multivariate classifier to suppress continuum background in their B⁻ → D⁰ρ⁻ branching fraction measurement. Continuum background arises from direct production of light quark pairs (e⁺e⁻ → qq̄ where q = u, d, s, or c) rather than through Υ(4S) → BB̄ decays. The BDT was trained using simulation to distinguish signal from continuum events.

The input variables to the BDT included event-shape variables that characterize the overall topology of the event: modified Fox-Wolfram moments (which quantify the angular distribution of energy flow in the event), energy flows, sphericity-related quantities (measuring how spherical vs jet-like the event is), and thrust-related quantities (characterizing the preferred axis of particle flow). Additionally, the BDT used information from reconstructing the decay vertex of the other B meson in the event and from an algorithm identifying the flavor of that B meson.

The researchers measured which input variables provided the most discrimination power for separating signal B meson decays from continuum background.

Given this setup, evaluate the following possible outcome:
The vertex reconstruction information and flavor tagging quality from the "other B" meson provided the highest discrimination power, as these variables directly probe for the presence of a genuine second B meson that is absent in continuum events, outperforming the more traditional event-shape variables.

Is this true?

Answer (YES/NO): NO